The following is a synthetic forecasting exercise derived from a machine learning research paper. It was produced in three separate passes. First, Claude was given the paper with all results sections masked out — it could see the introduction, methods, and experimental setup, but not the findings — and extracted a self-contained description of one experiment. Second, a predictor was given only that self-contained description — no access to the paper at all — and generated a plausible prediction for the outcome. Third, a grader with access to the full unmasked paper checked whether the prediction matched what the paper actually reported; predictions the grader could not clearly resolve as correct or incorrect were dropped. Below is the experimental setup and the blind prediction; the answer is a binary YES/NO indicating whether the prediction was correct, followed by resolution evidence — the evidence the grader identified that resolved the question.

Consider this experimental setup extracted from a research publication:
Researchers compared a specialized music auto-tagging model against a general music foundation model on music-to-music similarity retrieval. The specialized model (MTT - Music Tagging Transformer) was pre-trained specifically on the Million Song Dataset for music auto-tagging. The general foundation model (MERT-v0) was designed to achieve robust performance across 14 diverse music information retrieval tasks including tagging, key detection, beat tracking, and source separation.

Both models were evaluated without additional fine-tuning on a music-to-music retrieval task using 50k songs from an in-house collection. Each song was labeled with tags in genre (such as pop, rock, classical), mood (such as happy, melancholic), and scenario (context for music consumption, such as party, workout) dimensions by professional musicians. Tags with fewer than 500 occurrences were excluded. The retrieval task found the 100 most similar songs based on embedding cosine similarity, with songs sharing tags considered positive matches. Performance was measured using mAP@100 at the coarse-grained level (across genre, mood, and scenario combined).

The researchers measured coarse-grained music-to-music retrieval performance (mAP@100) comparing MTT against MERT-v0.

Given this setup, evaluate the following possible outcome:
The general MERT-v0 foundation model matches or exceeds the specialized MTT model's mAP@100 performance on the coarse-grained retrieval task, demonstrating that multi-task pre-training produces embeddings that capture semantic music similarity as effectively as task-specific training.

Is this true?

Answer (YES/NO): NO